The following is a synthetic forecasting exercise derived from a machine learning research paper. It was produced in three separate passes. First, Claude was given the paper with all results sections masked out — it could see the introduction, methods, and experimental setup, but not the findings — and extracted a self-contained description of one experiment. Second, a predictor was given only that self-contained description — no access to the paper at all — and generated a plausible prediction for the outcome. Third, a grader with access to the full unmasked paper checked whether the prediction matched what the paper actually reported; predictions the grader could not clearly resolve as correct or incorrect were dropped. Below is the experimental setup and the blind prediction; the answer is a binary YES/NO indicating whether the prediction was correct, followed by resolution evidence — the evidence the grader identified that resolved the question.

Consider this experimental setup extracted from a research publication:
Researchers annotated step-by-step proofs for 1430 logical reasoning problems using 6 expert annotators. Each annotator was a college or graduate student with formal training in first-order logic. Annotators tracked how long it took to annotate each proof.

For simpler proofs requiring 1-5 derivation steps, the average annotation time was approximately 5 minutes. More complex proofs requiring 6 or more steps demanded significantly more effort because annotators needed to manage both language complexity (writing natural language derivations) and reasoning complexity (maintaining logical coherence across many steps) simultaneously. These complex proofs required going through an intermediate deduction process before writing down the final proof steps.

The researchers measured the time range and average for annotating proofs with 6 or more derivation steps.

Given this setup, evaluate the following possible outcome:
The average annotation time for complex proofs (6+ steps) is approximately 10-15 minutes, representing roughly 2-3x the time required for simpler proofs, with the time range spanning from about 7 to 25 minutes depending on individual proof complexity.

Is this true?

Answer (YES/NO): NO